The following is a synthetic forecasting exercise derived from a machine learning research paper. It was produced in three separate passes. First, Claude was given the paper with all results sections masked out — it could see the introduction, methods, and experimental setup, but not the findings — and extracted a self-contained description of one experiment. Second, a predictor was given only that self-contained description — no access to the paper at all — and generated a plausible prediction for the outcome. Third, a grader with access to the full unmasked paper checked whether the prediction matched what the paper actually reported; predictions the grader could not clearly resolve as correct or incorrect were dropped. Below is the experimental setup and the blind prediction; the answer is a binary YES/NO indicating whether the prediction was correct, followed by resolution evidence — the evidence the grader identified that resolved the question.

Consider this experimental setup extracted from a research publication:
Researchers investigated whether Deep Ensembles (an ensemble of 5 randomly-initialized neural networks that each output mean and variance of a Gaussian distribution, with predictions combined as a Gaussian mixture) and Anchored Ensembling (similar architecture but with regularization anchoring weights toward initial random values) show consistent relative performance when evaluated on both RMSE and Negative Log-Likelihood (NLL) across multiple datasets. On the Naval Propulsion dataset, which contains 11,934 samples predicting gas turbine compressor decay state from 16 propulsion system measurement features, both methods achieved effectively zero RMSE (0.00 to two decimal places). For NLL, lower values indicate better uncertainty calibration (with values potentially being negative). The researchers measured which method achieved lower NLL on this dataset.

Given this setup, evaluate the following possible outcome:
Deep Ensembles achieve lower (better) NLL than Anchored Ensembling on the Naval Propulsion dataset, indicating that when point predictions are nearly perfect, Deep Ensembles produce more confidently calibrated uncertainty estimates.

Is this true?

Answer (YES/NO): NO